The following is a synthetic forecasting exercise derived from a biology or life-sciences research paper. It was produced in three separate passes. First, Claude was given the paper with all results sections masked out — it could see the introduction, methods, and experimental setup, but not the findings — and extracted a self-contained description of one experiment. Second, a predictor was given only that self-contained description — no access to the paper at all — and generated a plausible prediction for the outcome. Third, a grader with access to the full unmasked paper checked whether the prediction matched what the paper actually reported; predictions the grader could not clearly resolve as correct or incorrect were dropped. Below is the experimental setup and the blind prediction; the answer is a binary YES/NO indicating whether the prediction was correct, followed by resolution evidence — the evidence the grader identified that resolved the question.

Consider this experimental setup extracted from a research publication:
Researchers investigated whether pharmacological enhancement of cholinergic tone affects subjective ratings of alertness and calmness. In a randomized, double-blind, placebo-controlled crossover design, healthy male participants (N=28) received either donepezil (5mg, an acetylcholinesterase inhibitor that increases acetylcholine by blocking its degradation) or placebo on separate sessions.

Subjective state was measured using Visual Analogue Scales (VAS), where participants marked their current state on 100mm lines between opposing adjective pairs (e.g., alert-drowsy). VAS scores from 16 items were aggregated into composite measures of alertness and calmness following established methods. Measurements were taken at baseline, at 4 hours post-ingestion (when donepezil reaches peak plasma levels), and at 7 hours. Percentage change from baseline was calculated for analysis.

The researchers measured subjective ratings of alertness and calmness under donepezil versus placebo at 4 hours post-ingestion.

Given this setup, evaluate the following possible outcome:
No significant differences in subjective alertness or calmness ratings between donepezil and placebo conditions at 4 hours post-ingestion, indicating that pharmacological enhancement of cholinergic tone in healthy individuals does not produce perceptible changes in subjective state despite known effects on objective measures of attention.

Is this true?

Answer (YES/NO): YES